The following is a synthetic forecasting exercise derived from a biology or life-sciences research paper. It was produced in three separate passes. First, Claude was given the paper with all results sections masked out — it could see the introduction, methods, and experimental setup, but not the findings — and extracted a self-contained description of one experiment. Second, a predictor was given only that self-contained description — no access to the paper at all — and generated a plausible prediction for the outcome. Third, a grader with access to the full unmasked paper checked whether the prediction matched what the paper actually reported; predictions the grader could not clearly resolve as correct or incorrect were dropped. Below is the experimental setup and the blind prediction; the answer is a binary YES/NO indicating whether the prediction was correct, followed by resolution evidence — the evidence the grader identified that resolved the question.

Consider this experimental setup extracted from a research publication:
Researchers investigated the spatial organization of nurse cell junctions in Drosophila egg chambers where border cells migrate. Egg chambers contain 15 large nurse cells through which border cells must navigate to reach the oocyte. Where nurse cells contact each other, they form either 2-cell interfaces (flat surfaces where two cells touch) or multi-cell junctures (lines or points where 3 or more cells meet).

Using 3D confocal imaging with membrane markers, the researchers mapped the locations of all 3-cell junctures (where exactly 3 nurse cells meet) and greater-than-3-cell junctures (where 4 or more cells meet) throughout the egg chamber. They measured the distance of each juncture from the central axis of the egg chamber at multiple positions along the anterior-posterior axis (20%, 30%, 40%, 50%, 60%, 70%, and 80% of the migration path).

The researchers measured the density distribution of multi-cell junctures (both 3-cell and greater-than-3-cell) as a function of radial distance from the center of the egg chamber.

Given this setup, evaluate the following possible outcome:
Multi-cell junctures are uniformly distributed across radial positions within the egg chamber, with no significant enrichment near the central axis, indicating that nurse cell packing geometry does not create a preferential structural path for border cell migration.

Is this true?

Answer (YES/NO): NO